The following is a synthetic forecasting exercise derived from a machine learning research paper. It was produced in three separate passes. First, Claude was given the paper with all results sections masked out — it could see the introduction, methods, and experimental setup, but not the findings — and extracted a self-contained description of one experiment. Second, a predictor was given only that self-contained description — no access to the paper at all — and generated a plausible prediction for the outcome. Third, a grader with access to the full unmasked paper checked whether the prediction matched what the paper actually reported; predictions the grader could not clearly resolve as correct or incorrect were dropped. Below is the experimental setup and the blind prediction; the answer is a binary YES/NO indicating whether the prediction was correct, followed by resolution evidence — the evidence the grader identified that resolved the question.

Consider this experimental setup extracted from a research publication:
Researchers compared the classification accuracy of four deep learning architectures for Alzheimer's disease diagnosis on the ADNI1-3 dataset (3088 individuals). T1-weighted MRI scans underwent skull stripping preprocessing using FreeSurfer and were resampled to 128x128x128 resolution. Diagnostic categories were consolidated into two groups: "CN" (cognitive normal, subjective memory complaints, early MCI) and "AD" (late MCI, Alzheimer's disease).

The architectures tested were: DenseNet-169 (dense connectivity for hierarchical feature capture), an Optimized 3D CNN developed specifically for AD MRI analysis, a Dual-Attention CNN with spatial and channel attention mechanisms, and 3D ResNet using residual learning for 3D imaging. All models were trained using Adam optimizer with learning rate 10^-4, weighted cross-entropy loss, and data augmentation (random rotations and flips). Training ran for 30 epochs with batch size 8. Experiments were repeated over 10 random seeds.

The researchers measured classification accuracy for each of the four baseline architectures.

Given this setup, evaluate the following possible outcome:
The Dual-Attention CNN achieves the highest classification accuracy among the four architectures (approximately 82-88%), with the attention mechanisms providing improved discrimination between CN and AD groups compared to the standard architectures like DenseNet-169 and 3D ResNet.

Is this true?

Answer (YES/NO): YES